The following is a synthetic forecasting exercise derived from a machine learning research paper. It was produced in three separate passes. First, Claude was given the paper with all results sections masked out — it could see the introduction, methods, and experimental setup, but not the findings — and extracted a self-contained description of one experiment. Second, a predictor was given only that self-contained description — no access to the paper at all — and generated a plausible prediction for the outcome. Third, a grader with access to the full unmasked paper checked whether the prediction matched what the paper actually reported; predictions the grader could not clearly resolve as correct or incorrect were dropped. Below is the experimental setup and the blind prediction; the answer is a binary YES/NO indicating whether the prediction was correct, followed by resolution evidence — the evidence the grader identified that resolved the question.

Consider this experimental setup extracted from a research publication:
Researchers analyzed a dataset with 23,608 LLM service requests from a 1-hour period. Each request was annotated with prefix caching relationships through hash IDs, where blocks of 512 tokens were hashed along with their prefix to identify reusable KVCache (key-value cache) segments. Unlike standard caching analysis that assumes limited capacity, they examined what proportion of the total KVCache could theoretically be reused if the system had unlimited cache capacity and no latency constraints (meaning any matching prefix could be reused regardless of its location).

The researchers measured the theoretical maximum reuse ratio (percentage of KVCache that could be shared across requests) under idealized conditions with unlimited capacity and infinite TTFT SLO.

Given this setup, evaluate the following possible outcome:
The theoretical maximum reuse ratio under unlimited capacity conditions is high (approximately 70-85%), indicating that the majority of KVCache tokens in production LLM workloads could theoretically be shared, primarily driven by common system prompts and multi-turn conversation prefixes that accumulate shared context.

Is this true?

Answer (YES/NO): NO